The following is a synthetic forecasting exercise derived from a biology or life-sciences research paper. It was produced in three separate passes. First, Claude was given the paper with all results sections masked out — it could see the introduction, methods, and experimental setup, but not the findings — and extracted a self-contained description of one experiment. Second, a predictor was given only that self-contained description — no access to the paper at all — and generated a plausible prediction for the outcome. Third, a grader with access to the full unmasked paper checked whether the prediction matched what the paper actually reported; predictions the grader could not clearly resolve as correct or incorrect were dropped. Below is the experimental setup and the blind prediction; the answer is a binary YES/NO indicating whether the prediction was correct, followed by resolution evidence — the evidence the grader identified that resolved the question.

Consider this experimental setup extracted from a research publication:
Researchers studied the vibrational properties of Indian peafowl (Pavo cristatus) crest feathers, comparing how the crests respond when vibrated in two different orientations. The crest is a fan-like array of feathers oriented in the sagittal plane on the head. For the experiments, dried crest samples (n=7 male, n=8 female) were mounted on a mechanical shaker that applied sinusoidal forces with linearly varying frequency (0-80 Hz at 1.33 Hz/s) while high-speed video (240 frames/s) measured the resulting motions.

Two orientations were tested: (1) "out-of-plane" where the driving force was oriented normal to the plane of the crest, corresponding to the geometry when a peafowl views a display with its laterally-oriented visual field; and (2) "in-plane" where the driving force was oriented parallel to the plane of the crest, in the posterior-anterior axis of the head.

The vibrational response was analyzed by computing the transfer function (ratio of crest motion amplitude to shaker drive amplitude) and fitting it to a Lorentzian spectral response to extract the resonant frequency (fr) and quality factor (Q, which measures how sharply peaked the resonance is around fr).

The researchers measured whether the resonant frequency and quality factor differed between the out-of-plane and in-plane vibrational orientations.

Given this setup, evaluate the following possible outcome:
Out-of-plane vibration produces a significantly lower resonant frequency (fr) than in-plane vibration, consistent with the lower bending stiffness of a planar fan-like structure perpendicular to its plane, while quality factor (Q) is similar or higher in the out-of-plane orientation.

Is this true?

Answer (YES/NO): NO